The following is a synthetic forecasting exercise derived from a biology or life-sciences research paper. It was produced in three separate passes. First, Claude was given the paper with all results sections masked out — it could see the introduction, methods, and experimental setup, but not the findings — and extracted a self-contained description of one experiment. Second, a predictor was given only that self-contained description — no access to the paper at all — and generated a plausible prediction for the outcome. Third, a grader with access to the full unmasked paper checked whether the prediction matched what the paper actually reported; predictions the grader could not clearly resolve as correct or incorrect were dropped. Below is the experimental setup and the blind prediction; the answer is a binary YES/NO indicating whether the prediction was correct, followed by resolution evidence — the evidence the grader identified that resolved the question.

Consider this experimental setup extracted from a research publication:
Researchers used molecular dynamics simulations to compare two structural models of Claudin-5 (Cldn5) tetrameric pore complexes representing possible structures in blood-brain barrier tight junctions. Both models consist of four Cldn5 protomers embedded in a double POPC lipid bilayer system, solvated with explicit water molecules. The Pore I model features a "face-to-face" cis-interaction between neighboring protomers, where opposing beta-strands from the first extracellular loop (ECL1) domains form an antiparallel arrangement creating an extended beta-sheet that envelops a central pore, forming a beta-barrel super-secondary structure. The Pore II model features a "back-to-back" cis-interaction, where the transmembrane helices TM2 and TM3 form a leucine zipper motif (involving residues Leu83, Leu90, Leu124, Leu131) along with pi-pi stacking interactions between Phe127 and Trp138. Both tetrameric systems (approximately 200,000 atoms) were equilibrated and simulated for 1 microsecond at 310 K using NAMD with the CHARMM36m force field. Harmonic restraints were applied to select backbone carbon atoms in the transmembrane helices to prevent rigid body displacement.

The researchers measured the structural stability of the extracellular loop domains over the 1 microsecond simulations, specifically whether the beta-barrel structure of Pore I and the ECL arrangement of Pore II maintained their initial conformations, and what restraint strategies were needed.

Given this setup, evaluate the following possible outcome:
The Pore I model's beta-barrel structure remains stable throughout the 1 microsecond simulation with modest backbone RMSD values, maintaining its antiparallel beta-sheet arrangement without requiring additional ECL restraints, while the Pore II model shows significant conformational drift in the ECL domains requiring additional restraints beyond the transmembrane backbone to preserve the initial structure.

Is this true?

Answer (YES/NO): YES